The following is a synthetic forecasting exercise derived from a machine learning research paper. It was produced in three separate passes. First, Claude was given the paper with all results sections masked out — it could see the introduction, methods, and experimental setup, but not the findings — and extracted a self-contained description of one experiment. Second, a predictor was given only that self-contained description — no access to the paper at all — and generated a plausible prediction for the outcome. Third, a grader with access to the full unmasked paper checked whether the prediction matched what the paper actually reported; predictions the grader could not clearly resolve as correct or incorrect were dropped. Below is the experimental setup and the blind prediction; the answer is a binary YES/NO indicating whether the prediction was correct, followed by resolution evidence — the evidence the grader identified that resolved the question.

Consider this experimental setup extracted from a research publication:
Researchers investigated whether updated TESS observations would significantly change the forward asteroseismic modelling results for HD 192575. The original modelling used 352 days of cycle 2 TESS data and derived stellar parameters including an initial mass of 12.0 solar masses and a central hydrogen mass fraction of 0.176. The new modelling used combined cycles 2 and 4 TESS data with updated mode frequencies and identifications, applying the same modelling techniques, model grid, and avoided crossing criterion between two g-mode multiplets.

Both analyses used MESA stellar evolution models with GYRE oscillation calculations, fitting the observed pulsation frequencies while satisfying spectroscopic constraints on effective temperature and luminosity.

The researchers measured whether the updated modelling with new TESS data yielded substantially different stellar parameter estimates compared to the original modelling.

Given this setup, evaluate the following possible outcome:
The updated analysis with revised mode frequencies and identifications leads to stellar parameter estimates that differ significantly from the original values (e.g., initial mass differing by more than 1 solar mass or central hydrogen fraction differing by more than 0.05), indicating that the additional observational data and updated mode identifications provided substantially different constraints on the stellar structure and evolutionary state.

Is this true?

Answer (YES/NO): NO